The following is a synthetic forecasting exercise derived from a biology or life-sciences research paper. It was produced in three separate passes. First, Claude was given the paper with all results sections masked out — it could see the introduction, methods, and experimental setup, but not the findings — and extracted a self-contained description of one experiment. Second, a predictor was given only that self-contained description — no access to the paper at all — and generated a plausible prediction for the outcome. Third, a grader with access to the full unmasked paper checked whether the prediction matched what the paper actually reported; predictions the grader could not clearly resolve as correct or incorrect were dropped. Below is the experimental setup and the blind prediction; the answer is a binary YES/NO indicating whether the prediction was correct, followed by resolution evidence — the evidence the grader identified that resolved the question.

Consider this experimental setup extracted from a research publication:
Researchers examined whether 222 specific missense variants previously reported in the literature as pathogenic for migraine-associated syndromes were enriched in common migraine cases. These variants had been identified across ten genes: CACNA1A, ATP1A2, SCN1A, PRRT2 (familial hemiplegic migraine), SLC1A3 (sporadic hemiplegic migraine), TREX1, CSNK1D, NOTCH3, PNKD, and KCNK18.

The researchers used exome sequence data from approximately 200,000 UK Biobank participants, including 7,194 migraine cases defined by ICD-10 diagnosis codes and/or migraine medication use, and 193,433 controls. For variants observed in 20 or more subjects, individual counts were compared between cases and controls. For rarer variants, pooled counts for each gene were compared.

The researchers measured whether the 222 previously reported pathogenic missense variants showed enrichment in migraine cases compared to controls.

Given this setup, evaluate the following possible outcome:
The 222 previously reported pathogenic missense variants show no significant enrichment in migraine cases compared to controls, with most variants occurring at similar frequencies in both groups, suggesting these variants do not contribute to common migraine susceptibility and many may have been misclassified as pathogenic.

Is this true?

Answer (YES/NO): YES